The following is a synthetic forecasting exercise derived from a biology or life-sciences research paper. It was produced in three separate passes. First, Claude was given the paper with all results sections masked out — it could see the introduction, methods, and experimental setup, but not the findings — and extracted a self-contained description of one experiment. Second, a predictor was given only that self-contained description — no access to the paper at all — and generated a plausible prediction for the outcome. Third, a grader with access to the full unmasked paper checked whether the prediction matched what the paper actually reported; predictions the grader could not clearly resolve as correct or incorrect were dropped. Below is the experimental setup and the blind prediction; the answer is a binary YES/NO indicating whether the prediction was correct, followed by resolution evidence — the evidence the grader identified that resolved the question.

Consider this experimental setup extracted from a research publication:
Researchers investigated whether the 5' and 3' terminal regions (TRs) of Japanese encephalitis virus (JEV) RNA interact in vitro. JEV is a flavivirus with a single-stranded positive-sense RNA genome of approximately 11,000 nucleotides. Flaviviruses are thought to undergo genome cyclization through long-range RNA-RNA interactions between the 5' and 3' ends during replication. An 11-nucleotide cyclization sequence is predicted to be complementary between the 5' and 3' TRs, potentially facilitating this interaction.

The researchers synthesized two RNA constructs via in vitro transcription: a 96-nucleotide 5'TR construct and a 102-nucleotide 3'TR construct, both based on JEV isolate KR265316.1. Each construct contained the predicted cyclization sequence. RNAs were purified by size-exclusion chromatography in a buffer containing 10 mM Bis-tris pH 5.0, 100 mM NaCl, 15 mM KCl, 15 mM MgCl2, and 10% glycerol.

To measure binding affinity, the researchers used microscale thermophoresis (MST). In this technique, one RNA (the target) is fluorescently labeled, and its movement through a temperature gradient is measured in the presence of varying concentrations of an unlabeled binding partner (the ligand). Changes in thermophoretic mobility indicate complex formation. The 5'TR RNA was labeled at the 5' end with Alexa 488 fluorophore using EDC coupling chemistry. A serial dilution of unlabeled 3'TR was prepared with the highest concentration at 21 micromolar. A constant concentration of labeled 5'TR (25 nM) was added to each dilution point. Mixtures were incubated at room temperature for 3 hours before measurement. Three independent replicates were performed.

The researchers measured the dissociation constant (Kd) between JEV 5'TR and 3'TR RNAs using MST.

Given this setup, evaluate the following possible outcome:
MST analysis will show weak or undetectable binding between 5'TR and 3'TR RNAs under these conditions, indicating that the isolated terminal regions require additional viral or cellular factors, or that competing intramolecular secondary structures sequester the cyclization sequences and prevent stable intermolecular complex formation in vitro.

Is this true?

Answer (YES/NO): NO